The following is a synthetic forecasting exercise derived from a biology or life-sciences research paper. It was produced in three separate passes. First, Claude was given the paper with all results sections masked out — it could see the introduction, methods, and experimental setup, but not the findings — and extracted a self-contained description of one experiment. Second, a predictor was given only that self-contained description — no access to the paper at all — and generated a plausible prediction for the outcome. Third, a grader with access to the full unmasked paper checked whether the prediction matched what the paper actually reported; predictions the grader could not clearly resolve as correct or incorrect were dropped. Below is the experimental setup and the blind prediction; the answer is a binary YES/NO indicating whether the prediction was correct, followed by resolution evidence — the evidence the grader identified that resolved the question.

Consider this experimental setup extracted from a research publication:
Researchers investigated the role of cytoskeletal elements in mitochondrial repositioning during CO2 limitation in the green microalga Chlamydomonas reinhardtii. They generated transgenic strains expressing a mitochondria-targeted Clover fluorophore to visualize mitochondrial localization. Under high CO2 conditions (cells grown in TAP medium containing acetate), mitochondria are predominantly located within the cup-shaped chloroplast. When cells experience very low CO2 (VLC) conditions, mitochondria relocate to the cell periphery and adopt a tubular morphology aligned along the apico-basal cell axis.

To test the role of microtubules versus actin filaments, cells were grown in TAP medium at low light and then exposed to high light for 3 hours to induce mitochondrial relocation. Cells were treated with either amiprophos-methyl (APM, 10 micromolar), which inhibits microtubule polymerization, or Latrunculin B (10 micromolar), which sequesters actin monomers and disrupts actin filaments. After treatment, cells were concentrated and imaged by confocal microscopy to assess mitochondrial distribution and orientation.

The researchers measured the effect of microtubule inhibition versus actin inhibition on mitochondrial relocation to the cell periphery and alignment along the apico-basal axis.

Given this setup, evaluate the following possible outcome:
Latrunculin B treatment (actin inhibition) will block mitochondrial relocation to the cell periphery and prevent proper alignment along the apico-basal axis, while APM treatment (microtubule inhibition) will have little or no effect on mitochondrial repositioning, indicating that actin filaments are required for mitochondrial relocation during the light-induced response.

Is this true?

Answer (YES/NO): NO